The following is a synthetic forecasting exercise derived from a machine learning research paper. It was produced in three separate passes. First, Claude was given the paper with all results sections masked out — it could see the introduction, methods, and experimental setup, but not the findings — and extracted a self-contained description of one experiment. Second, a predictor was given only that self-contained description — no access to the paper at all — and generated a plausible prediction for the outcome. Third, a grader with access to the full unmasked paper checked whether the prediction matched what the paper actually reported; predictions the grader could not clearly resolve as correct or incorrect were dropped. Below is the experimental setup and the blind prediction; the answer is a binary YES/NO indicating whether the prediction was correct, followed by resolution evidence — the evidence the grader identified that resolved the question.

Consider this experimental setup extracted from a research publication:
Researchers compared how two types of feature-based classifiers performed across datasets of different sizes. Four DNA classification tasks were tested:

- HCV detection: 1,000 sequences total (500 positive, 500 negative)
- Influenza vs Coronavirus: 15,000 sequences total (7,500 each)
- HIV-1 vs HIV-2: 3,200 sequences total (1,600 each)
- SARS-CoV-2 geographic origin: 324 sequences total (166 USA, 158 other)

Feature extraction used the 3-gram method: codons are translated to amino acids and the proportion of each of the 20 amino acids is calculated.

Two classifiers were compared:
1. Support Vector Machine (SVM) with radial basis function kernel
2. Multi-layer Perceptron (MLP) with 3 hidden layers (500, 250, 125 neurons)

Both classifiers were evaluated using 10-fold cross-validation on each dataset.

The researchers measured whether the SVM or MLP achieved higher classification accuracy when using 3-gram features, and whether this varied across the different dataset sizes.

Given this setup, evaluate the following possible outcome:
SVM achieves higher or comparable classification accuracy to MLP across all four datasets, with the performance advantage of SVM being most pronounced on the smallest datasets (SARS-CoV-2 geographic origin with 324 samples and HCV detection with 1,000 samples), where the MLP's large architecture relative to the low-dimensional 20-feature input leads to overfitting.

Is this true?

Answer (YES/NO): NO